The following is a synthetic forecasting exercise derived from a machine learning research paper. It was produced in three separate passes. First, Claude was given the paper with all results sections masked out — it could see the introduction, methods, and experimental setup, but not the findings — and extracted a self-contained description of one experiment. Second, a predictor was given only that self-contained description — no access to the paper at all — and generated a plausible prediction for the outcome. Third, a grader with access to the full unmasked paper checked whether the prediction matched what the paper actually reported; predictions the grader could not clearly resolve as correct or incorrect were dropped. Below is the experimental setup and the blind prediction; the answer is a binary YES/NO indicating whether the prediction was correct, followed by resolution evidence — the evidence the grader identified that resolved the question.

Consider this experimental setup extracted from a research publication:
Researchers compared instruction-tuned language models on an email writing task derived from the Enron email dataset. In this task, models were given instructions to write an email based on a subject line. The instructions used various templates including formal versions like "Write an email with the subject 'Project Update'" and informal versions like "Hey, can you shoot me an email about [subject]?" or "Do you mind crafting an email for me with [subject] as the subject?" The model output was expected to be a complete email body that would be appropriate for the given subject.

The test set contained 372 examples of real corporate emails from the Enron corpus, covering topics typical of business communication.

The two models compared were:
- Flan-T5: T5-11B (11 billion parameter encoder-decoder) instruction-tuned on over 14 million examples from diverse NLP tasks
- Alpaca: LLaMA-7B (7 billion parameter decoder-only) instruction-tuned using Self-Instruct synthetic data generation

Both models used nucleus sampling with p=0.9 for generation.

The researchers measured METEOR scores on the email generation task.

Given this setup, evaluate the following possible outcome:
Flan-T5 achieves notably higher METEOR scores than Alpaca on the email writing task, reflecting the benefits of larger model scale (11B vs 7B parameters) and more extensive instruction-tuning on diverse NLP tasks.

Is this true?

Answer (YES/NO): YES